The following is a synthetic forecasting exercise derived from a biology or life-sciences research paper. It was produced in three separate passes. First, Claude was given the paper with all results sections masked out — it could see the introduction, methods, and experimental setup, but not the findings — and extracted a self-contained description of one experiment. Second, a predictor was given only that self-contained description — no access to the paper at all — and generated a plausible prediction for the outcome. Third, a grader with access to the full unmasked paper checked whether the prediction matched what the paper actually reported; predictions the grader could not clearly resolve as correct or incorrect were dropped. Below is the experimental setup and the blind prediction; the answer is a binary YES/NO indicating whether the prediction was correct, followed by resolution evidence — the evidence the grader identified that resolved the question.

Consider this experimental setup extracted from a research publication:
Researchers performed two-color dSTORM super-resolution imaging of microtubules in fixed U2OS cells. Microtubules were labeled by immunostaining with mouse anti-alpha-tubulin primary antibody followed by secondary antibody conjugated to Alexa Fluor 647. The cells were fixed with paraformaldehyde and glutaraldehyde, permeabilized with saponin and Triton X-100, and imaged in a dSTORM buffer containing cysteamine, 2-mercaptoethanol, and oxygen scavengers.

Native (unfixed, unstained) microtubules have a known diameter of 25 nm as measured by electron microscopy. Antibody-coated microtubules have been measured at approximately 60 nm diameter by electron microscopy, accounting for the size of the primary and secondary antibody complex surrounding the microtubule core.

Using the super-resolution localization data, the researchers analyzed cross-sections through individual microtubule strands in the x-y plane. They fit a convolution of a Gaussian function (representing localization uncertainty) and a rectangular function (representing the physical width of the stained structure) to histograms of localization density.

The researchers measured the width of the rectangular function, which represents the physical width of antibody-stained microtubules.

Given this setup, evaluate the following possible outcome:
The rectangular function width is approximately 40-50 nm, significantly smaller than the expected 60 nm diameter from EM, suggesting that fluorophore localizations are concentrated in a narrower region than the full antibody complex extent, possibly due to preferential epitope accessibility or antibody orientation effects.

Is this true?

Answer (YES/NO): NO